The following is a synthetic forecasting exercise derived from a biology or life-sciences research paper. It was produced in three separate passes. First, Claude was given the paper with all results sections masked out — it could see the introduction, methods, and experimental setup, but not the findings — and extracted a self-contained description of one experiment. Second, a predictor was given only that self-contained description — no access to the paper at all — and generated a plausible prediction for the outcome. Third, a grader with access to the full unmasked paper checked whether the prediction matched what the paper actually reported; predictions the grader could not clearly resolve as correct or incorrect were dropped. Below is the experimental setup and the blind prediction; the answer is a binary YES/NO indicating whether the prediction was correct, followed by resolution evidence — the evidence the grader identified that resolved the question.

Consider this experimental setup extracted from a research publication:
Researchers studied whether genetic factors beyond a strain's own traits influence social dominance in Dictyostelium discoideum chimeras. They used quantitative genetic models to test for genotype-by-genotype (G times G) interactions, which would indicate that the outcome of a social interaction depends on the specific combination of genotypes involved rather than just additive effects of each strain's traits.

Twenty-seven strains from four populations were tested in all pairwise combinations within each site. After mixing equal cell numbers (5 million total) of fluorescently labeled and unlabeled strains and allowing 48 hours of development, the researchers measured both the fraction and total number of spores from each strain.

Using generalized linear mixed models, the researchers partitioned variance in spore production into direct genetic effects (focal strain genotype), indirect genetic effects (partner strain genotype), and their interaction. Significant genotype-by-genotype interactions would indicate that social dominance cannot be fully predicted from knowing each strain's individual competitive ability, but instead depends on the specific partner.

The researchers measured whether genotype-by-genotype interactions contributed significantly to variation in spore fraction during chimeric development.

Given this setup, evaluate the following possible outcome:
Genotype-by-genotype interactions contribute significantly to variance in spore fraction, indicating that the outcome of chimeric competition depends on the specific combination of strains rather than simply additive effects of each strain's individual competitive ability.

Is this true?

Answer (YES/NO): NO